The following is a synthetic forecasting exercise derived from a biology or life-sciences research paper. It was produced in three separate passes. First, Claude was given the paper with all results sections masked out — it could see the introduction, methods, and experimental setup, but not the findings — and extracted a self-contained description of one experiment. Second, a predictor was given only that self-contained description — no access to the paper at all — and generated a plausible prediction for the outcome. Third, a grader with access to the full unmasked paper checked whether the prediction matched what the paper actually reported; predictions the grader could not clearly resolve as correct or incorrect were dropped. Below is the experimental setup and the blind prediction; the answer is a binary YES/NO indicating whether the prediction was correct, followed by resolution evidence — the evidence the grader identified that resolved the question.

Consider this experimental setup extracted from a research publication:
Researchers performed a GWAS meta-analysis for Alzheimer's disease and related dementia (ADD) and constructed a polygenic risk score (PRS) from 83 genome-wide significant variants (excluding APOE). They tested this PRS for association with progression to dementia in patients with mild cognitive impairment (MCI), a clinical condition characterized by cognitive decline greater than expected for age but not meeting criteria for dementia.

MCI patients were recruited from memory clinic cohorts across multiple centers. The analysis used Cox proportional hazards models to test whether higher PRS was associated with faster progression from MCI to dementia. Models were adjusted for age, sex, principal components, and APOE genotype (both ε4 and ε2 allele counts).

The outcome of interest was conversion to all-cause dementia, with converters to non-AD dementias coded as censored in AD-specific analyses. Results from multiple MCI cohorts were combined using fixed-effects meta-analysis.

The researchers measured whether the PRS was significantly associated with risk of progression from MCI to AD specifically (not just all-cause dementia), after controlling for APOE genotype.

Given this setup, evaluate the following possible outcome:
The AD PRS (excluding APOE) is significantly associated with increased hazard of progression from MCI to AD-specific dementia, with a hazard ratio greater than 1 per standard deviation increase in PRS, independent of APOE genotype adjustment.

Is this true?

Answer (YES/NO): YES